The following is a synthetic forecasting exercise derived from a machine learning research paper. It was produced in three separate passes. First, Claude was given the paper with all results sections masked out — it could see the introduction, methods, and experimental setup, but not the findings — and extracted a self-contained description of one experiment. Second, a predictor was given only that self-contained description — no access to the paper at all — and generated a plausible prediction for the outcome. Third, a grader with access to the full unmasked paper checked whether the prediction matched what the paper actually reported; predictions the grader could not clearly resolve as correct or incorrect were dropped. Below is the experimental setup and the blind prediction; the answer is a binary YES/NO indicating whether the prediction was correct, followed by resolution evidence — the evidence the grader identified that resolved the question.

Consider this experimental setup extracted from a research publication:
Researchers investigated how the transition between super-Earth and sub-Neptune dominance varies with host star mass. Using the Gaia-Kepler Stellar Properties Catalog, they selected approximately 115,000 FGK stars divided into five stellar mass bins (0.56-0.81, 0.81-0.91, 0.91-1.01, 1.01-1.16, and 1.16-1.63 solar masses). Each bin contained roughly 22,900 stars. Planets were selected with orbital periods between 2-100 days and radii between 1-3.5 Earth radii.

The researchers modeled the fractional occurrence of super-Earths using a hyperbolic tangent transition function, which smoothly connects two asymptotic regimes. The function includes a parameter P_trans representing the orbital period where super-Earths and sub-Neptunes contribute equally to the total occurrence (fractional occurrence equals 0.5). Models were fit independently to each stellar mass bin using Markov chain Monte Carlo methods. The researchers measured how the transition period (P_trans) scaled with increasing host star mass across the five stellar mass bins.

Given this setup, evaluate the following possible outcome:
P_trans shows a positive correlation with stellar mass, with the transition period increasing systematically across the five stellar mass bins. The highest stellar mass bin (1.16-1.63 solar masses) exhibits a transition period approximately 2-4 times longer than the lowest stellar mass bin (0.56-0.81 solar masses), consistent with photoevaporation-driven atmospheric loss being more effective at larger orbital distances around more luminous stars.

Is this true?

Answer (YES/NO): NO